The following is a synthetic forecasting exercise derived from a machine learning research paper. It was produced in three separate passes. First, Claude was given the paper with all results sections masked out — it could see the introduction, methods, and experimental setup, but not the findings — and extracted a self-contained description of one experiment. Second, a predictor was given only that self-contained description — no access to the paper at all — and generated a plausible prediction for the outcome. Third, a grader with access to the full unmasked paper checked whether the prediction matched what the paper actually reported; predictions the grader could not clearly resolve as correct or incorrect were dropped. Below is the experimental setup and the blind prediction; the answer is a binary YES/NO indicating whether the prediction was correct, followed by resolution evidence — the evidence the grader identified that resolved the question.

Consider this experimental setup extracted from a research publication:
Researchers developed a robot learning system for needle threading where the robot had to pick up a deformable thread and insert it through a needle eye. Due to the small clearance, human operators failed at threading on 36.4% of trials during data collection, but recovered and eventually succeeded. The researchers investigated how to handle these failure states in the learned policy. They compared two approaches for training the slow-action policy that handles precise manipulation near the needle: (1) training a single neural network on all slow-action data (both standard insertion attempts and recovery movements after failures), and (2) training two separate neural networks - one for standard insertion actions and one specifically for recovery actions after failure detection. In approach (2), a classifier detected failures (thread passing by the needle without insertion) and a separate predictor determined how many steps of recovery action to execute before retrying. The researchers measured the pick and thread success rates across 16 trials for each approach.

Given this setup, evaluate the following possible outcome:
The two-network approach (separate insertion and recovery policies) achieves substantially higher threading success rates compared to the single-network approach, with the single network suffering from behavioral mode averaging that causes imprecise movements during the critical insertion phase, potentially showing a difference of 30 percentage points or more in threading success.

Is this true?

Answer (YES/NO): YES